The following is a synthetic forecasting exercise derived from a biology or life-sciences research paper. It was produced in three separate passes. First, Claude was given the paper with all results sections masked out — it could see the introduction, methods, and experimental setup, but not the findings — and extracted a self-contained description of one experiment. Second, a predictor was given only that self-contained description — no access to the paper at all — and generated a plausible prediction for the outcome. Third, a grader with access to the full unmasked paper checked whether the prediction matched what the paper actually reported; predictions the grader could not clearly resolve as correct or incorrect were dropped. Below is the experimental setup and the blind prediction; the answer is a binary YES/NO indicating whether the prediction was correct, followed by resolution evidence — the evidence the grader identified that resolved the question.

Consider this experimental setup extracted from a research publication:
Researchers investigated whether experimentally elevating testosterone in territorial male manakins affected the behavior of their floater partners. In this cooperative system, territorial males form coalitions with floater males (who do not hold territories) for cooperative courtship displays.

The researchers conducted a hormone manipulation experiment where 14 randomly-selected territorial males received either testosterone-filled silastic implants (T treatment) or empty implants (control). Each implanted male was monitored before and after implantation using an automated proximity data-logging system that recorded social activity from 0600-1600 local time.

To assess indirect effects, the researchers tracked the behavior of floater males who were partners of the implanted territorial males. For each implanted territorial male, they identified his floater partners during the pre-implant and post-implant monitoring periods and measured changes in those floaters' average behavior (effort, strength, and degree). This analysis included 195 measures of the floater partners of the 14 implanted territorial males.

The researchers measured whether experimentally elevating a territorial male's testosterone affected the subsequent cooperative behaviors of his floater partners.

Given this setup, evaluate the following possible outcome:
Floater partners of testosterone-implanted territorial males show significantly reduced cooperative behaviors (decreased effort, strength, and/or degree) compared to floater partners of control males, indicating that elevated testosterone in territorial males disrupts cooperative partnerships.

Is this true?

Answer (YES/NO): YES